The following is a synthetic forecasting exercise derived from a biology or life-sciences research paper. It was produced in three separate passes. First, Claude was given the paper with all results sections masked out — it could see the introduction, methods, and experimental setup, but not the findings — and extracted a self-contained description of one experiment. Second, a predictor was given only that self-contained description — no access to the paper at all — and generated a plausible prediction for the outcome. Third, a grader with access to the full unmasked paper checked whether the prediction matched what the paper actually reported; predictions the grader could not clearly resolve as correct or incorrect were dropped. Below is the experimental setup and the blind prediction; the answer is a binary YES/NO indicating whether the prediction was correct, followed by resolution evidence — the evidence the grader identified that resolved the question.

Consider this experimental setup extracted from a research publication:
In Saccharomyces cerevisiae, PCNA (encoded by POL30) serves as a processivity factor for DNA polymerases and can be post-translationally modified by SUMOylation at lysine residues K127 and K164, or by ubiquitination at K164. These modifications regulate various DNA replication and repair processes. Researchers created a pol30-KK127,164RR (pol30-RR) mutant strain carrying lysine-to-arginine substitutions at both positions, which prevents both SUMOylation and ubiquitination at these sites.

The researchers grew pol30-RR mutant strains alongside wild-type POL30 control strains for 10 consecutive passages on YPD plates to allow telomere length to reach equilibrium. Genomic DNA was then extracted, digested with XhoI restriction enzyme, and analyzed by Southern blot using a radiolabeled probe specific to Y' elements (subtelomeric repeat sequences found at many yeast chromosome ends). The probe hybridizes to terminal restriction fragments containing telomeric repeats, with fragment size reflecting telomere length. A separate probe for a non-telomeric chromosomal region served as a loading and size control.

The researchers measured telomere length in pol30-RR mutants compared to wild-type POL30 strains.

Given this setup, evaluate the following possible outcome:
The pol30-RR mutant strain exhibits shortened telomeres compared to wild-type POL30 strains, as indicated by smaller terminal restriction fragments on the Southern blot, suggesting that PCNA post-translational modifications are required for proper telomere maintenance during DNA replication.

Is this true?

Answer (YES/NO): NO